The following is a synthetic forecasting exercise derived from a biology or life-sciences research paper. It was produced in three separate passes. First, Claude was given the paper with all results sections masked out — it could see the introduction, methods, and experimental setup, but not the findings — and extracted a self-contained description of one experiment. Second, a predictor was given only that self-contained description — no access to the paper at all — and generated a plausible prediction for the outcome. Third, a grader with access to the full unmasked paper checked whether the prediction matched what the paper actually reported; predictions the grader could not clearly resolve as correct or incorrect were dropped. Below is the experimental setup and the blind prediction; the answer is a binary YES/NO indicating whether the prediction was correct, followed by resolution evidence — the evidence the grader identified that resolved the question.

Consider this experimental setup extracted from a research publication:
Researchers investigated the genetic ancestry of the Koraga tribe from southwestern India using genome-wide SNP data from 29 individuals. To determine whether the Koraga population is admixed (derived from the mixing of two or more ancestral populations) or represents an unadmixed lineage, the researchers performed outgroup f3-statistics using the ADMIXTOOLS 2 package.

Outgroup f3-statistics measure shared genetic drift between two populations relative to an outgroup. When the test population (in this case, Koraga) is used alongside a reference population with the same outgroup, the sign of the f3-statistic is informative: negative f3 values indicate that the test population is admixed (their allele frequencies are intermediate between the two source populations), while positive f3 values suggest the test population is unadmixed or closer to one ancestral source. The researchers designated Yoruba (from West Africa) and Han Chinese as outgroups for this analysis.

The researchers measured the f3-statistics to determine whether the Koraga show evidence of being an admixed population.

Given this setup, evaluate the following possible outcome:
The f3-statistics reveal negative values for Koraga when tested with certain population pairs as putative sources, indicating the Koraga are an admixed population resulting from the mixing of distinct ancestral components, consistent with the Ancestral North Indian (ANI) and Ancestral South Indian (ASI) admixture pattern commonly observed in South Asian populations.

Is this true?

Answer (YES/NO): NO